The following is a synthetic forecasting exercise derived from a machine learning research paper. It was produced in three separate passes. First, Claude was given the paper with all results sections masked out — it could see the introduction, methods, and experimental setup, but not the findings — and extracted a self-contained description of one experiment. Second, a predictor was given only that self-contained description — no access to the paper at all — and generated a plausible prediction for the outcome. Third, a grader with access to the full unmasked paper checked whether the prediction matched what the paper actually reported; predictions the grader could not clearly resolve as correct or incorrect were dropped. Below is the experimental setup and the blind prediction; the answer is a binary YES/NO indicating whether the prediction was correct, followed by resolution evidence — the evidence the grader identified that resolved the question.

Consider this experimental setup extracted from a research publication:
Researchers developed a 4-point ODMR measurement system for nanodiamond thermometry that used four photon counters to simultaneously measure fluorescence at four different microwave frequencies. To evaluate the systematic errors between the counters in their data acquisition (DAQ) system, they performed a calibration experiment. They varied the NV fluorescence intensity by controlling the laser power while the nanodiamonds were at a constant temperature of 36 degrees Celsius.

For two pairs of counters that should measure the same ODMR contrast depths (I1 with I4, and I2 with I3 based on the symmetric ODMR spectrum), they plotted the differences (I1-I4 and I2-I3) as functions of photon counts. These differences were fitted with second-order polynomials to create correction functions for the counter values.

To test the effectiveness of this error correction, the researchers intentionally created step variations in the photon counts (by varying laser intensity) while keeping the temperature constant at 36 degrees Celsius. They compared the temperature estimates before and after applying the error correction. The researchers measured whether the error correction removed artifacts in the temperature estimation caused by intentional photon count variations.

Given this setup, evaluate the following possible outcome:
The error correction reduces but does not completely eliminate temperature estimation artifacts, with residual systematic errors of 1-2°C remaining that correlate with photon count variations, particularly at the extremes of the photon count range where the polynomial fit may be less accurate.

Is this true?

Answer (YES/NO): NO